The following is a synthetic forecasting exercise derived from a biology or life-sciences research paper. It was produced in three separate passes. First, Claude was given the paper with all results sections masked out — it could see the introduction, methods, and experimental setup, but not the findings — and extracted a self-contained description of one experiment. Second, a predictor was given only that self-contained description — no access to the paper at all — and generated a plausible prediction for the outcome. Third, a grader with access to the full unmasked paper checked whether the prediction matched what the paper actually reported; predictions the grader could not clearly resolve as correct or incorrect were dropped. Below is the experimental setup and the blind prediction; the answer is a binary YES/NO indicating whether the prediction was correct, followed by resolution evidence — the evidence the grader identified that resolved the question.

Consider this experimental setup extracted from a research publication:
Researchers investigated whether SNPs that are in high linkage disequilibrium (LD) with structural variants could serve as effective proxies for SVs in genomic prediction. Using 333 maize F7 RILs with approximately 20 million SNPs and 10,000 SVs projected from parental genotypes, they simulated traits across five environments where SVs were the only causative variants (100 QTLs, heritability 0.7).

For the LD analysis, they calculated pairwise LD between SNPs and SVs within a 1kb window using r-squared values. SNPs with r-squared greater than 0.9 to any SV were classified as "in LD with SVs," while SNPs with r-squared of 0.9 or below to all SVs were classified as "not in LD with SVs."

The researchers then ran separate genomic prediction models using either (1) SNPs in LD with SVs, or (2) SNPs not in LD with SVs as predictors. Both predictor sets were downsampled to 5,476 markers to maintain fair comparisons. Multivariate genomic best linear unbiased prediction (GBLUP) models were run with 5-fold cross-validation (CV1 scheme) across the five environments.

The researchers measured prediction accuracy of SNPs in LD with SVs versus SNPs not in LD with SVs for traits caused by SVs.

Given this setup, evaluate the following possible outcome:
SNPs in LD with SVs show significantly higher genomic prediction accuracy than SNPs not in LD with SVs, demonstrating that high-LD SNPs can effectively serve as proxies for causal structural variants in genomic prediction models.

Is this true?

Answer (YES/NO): YES